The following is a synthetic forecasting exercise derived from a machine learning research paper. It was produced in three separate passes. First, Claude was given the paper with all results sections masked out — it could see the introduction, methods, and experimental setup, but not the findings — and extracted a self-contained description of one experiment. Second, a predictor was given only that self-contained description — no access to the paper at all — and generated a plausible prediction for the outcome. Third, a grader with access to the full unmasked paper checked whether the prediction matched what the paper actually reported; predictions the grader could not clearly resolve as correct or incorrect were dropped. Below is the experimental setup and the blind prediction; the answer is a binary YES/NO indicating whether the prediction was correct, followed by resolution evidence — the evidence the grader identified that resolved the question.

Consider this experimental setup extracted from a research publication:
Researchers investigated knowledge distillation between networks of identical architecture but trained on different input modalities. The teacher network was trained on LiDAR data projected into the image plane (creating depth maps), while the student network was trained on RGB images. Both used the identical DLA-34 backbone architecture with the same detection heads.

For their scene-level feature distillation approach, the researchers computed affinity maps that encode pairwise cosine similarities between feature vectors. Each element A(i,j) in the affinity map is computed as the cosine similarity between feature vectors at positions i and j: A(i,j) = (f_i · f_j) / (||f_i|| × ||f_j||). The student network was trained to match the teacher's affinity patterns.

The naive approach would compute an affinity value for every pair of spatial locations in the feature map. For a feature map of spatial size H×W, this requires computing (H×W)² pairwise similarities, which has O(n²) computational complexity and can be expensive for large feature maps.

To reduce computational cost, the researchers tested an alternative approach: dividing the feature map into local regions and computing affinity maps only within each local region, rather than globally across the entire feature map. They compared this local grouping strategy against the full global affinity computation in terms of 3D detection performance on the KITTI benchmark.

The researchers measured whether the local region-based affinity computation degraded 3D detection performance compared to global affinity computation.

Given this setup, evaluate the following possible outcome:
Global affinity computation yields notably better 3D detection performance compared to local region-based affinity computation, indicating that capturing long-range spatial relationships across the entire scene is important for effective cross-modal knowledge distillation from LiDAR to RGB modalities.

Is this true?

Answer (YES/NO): NO